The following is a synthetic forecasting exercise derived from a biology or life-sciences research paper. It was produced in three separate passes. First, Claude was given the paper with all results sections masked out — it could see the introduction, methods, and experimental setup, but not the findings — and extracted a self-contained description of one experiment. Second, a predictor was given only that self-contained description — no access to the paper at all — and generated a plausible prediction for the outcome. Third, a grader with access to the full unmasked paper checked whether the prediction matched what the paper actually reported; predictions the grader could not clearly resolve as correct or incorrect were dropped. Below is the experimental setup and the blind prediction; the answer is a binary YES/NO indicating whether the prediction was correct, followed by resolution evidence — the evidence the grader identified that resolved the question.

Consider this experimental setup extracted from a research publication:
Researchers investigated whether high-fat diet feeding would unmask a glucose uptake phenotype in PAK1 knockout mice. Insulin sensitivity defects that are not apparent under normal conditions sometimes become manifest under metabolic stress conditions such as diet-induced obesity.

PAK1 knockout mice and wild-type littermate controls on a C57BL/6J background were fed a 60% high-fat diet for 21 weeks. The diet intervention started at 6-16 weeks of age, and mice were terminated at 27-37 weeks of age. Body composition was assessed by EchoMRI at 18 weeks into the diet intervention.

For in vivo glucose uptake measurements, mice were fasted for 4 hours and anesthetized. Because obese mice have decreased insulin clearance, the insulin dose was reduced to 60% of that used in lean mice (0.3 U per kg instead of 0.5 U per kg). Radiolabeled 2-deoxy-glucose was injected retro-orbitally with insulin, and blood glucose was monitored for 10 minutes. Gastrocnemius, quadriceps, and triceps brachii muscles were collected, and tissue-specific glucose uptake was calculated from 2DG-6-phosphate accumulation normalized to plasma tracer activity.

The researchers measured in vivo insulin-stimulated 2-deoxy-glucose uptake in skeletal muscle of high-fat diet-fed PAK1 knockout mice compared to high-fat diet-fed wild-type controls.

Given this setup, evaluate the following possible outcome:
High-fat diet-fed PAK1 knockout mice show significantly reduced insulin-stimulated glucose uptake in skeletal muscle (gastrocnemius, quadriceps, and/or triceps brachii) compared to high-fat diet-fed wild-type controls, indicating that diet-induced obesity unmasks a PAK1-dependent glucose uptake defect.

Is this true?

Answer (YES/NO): NO